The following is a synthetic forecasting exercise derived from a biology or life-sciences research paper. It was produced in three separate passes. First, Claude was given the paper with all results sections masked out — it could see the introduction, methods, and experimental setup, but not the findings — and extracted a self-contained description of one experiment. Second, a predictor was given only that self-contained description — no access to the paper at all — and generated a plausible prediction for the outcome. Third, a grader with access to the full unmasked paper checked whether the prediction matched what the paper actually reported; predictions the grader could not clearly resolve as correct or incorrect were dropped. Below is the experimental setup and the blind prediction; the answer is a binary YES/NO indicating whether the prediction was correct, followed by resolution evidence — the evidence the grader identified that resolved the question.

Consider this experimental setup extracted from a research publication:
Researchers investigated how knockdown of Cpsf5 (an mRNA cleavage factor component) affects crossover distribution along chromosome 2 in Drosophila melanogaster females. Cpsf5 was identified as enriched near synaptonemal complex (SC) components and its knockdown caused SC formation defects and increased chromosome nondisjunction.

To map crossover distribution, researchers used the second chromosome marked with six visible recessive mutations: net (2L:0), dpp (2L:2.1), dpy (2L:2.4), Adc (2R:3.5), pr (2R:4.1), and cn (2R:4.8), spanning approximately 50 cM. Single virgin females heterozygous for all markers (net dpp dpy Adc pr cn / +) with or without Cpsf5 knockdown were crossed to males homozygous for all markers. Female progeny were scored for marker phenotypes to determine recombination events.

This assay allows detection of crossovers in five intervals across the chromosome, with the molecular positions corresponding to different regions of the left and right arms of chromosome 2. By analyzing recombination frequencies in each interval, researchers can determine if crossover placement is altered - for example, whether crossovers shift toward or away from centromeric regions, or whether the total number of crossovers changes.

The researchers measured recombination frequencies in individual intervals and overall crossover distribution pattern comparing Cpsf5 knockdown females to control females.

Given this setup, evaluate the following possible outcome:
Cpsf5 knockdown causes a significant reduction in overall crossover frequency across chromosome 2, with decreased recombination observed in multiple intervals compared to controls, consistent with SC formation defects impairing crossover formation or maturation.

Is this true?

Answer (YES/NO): NO